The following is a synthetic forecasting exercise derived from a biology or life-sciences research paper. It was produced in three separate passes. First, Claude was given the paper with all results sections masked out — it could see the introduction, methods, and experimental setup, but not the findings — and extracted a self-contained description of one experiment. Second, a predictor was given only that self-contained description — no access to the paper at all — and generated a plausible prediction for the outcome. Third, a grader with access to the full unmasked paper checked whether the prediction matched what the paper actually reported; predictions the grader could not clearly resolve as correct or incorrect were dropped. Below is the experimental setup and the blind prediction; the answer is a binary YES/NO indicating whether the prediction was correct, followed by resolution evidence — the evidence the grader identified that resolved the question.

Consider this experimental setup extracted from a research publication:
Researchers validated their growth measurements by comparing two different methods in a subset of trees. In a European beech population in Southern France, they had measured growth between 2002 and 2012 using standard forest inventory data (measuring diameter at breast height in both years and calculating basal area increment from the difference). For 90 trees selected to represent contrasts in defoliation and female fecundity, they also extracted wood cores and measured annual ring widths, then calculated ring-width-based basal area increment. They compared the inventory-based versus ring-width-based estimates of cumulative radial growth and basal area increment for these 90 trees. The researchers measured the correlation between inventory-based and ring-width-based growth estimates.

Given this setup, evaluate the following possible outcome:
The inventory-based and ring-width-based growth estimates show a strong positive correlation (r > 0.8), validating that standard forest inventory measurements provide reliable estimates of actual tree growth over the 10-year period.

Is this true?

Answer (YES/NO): NO